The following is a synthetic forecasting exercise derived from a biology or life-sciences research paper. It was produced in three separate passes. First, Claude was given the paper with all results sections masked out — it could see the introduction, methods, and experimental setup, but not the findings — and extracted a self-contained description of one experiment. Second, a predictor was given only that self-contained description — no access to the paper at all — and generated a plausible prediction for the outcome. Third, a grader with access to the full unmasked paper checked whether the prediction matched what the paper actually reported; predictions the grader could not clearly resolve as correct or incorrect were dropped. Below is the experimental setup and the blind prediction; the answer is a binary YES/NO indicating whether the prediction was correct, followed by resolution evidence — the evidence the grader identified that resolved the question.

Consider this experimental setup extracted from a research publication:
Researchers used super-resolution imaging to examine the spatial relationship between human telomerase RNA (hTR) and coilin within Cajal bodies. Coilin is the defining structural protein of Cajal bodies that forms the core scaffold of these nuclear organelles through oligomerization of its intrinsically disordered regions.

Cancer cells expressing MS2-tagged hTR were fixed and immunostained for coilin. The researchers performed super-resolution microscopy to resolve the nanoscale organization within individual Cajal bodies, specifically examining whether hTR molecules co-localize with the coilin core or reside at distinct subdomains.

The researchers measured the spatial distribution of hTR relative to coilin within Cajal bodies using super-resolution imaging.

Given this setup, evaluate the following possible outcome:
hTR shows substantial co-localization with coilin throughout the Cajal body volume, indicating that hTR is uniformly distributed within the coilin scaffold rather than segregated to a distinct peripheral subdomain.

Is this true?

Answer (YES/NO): NO